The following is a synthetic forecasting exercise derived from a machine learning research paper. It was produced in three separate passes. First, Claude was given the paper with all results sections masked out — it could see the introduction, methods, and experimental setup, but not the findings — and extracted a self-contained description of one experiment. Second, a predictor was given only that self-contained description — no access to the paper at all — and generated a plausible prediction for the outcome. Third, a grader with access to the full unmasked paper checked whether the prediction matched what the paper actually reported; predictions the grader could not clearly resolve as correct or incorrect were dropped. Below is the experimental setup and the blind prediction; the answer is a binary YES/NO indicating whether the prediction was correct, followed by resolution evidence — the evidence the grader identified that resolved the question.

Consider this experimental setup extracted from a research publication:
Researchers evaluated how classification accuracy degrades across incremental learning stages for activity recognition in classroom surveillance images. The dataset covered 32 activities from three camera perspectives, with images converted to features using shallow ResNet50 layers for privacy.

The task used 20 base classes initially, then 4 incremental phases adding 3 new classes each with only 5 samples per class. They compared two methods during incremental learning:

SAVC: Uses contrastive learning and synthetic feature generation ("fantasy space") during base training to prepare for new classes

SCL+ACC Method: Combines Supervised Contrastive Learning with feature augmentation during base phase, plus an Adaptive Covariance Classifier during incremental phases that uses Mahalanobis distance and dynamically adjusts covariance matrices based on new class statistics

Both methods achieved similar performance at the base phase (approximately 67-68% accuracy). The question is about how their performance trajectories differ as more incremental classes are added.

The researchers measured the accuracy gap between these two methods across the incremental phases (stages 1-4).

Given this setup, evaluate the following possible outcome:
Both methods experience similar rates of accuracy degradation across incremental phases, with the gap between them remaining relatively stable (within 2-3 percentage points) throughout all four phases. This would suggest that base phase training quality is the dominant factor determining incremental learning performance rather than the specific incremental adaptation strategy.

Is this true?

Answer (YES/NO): NO